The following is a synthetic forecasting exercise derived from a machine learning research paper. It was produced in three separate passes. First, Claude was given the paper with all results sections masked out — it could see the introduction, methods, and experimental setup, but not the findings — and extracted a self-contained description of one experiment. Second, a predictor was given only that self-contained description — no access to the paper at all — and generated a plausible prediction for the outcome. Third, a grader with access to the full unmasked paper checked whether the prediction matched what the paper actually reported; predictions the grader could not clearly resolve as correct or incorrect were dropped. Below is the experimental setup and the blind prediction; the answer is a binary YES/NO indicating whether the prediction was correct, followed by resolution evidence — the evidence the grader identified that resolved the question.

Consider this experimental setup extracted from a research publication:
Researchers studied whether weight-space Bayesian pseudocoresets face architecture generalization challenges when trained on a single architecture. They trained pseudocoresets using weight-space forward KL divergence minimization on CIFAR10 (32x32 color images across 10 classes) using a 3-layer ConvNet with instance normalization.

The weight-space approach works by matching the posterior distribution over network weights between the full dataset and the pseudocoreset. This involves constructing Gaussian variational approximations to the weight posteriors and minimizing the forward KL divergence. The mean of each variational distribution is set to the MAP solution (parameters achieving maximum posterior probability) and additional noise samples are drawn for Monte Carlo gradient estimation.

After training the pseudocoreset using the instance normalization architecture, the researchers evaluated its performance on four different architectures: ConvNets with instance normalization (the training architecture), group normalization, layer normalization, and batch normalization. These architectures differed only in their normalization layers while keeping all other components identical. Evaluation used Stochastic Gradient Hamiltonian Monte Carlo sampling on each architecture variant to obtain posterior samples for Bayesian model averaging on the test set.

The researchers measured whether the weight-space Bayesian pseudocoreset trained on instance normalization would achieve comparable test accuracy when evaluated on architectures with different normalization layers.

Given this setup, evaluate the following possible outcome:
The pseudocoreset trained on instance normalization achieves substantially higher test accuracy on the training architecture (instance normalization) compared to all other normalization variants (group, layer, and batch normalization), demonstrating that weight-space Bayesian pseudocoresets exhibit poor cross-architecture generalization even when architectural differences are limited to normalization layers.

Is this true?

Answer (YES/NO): YES